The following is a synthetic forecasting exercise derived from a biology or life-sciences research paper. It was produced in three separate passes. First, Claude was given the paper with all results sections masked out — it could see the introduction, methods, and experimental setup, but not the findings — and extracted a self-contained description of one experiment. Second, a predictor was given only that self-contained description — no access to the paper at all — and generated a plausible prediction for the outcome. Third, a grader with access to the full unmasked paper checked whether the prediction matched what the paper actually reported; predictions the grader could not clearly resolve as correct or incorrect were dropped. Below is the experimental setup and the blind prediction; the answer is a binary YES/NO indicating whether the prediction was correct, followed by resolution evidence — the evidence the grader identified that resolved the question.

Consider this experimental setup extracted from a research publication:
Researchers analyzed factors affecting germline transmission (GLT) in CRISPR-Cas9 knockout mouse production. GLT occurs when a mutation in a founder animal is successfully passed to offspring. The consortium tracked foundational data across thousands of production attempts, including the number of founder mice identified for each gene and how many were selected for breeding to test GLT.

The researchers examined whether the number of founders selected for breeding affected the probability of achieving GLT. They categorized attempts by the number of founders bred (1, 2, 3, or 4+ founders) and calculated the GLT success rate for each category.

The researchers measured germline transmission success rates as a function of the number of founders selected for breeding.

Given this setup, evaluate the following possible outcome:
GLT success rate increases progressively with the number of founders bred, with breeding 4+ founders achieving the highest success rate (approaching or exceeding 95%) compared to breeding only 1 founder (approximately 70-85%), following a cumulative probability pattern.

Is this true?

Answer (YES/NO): NO